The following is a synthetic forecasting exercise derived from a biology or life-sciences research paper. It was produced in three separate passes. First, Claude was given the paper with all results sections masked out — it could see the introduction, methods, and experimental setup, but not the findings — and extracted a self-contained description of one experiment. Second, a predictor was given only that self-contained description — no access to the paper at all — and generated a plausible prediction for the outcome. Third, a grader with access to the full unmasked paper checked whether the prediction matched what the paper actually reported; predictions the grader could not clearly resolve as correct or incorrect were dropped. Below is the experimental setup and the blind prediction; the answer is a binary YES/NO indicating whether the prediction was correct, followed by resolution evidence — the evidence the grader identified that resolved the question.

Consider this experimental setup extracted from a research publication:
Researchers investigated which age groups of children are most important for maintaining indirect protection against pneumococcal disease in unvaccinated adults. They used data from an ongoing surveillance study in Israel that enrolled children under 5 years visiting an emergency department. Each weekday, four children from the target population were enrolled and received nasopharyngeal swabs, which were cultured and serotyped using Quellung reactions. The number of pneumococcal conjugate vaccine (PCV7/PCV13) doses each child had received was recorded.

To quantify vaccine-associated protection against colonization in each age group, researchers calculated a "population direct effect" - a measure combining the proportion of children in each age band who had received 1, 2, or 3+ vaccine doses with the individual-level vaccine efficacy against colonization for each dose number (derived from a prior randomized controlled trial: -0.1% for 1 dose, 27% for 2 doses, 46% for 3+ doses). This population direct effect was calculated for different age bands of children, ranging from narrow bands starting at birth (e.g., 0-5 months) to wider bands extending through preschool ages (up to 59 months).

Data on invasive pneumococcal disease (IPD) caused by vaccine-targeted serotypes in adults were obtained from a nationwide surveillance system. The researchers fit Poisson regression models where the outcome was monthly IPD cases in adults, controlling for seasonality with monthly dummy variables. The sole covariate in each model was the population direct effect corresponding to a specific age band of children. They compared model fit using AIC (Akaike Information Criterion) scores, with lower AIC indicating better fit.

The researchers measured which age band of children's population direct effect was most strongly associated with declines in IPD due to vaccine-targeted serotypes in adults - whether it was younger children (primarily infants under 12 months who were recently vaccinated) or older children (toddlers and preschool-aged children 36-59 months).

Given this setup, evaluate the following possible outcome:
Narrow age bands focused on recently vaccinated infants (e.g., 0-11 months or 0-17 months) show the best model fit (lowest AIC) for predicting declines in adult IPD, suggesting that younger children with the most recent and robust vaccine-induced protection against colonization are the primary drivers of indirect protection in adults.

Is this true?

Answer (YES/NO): NO